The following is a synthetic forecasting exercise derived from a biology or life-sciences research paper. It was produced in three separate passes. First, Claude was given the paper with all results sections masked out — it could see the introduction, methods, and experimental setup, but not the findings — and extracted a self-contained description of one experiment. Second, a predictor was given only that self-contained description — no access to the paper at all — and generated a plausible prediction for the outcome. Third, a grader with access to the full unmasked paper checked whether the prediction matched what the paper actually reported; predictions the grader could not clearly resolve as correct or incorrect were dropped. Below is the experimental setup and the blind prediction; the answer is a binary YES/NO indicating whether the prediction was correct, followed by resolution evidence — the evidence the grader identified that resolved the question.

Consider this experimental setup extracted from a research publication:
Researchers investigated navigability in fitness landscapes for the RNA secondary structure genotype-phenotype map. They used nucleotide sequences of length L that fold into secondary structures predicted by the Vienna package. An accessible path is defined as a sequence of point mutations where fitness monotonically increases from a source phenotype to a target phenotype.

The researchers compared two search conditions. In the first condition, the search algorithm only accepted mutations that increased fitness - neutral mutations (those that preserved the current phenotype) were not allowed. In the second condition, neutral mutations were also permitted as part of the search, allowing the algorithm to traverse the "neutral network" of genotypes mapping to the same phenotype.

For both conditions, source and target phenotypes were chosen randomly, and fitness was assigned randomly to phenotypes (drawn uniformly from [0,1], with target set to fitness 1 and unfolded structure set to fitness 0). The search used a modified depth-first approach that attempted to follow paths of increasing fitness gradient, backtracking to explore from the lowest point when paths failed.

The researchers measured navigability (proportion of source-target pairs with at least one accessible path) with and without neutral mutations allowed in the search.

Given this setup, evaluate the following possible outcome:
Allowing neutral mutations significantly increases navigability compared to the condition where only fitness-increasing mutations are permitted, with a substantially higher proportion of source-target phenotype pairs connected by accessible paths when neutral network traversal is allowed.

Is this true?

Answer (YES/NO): YES